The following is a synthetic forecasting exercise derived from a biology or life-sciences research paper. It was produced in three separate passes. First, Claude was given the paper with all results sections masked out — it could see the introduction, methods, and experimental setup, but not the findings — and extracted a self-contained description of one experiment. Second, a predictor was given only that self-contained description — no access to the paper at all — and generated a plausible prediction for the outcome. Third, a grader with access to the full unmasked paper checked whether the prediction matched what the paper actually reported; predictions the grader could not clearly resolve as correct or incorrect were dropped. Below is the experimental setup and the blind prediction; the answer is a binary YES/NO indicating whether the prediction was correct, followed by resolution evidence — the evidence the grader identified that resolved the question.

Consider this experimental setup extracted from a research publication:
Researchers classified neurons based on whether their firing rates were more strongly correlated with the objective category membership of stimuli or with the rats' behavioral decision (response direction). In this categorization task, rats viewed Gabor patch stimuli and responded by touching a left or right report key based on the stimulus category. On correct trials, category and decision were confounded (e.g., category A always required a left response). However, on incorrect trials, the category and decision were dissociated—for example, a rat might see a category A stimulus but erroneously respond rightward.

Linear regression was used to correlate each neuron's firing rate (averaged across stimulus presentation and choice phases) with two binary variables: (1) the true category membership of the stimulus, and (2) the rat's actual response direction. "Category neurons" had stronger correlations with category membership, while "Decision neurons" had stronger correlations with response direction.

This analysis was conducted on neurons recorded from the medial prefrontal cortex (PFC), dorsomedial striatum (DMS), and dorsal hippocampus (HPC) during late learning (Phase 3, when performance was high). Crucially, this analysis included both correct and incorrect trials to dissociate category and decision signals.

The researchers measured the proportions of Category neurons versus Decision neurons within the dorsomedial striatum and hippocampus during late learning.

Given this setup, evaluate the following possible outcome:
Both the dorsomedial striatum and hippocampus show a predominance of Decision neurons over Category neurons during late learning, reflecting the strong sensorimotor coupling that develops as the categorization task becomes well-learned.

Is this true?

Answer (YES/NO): YES